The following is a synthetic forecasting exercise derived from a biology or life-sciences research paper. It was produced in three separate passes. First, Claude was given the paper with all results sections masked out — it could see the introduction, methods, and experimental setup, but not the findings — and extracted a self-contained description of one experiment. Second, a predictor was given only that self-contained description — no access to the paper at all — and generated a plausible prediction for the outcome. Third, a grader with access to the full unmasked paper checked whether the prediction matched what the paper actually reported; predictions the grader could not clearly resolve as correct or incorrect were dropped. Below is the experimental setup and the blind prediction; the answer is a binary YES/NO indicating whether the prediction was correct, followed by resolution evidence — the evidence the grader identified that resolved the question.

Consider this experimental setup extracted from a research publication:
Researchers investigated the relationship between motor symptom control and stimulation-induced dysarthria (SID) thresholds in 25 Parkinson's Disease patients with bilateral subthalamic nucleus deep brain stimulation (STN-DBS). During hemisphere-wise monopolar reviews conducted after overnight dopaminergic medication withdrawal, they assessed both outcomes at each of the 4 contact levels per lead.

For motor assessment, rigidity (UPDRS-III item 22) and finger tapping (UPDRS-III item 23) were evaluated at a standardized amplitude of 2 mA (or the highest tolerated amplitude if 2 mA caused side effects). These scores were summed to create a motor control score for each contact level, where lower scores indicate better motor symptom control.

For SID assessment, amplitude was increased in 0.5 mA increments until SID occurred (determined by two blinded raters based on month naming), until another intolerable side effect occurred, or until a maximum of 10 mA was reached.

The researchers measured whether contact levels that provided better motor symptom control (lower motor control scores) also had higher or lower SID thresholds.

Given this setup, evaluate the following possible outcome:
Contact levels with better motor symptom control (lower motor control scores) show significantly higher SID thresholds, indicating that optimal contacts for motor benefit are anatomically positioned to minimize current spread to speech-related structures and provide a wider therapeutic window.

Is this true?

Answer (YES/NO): NO